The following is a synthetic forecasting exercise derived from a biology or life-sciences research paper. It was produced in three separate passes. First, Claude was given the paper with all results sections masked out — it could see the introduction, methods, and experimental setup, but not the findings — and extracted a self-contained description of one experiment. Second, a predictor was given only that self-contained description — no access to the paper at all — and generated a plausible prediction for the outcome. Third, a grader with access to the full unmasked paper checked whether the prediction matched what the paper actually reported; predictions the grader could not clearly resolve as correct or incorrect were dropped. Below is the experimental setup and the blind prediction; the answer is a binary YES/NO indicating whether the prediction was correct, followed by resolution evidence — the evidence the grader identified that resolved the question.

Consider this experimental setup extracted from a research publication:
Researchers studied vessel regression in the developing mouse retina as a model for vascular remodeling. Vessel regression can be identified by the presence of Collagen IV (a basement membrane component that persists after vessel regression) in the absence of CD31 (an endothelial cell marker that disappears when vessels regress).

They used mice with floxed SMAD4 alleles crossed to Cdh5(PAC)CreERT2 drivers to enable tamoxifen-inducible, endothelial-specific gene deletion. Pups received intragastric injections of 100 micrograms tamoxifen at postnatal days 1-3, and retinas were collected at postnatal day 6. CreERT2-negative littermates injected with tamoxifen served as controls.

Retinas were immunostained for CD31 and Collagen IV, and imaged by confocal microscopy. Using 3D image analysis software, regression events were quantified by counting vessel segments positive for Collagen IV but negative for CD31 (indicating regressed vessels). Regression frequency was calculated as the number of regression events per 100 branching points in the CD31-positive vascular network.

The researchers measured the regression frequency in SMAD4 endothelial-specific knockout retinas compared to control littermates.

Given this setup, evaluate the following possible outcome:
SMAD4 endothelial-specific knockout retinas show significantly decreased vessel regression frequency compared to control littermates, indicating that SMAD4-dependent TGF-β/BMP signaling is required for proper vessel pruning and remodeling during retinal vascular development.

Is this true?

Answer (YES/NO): NO